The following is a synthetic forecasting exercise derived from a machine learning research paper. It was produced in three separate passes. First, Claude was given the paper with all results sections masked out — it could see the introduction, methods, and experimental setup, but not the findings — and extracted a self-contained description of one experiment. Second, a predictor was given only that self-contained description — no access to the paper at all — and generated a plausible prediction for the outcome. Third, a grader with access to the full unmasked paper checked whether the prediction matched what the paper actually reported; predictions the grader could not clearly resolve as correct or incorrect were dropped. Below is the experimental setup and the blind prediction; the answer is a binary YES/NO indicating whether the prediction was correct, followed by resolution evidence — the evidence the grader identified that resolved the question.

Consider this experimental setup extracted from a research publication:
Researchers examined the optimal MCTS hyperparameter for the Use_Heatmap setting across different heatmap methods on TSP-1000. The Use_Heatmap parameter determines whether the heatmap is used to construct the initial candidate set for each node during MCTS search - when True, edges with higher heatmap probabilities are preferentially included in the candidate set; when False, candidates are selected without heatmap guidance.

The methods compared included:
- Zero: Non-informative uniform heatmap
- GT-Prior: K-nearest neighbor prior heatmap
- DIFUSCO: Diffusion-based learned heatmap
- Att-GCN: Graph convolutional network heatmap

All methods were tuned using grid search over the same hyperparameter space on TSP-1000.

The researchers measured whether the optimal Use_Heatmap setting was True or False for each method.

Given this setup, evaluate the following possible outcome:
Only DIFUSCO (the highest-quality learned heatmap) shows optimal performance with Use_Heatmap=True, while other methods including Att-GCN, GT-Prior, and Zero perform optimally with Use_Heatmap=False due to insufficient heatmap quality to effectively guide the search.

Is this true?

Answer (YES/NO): NO